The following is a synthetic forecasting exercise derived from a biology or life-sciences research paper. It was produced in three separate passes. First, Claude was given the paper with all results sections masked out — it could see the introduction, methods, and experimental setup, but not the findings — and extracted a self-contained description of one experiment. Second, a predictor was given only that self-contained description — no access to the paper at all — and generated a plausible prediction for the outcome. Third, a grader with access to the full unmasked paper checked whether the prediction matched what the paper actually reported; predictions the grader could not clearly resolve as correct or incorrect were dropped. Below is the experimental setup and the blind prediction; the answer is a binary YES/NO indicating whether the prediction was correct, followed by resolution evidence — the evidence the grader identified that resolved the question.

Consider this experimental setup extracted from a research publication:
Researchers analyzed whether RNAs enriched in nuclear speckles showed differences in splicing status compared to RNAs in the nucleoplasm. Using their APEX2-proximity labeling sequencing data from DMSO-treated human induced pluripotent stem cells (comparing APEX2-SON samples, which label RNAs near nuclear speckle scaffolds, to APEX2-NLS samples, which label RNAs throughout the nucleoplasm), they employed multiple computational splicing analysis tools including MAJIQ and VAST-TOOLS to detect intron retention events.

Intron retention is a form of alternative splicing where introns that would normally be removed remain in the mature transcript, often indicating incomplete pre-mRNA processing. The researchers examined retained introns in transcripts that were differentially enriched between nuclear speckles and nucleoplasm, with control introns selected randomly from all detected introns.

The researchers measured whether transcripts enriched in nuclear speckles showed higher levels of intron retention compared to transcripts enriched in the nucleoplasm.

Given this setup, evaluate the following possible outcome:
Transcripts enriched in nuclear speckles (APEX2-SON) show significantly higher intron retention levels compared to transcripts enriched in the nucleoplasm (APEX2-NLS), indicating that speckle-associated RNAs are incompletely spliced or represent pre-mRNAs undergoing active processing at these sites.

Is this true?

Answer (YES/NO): YES